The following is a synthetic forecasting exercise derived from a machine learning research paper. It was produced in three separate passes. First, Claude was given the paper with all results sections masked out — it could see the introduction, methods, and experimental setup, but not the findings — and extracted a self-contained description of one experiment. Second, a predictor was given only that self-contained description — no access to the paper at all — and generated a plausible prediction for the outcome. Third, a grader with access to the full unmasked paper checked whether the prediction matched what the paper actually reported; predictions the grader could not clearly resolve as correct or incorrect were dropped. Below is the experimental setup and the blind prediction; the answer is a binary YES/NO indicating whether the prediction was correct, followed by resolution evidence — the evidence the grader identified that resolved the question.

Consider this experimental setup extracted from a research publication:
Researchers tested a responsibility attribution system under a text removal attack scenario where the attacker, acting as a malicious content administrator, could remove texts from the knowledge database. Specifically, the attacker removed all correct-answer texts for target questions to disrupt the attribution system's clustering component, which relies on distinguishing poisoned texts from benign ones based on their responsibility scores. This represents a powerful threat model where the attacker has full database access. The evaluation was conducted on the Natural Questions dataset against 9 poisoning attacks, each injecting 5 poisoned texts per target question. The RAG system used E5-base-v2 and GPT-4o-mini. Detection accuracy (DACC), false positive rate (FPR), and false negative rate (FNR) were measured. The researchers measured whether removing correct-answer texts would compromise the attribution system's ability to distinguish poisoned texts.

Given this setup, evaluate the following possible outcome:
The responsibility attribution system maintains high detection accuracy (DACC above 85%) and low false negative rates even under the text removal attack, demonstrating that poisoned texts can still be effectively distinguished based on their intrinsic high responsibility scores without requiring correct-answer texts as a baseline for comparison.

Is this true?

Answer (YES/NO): YES